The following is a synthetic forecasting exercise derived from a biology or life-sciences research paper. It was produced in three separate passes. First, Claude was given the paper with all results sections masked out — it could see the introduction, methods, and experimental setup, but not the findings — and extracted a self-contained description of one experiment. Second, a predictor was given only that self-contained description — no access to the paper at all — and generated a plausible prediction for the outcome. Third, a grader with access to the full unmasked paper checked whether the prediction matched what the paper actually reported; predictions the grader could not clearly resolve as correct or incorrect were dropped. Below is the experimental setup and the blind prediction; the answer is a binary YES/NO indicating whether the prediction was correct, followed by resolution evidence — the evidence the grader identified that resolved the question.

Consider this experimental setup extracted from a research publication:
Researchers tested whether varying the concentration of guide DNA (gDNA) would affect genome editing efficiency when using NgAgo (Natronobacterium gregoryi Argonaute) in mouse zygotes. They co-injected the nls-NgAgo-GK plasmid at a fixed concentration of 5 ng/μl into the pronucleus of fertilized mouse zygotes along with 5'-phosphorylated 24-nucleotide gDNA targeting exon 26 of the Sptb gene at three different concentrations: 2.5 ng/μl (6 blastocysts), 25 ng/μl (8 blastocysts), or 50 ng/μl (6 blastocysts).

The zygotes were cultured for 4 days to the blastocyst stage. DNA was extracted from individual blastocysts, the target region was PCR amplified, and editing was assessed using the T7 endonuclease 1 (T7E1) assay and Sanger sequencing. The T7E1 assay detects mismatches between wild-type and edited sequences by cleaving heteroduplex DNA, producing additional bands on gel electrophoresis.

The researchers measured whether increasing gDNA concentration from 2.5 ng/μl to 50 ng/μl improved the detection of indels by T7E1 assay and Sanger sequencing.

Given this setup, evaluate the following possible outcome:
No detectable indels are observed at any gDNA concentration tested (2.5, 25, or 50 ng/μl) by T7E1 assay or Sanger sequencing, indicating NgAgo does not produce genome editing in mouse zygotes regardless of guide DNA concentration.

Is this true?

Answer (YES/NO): YES